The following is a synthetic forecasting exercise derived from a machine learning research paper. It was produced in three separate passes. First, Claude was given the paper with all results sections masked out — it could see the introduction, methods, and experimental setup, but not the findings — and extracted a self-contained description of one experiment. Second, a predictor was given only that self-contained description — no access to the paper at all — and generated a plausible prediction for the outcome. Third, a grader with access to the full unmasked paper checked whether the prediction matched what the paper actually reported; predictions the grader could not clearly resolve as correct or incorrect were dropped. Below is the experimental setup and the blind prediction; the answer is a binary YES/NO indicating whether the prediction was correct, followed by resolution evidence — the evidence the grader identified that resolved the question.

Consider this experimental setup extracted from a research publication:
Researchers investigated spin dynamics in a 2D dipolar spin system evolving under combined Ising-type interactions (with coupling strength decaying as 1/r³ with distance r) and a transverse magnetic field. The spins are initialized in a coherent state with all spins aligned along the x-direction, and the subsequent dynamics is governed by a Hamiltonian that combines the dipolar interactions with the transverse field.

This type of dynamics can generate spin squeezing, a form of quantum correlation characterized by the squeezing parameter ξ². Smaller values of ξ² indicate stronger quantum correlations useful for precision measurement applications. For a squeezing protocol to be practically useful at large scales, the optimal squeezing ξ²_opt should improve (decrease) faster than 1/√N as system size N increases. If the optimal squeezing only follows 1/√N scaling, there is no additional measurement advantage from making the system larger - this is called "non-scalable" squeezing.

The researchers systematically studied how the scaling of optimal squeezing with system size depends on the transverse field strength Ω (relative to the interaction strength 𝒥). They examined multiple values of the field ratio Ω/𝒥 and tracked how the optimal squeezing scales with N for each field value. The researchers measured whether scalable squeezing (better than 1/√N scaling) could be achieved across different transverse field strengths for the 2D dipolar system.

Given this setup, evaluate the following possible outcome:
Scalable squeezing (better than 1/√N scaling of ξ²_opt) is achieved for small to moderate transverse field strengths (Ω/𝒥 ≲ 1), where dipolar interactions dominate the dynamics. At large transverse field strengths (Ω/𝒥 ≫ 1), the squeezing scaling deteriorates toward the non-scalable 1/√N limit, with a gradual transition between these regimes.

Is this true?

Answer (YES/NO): NO